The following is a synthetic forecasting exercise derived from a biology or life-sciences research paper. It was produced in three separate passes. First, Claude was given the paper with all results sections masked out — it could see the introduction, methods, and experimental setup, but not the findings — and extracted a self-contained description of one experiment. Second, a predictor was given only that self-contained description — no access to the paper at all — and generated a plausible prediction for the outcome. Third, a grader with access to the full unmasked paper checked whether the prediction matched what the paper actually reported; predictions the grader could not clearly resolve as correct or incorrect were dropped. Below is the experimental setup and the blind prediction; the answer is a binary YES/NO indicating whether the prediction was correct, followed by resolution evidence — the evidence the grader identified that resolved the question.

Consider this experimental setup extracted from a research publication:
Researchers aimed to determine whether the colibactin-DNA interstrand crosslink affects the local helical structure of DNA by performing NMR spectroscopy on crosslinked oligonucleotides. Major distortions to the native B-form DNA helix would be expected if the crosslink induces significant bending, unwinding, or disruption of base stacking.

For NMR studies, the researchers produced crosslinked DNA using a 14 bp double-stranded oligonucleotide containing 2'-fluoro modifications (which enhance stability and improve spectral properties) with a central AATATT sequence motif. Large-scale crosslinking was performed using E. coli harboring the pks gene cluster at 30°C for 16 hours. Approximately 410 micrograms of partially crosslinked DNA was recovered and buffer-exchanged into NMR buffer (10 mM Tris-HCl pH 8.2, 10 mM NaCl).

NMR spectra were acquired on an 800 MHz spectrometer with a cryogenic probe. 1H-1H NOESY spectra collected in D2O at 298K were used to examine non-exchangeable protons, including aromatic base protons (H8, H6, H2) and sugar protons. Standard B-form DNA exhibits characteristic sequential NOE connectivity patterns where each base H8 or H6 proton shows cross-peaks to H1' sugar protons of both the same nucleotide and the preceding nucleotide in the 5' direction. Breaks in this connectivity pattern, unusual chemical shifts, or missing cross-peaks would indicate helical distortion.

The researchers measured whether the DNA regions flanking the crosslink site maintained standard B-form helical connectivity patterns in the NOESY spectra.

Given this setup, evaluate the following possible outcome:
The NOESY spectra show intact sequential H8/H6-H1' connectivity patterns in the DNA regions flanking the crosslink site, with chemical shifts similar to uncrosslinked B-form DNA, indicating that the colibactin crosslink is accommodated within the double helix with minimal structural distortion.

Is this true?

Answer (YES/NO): YES